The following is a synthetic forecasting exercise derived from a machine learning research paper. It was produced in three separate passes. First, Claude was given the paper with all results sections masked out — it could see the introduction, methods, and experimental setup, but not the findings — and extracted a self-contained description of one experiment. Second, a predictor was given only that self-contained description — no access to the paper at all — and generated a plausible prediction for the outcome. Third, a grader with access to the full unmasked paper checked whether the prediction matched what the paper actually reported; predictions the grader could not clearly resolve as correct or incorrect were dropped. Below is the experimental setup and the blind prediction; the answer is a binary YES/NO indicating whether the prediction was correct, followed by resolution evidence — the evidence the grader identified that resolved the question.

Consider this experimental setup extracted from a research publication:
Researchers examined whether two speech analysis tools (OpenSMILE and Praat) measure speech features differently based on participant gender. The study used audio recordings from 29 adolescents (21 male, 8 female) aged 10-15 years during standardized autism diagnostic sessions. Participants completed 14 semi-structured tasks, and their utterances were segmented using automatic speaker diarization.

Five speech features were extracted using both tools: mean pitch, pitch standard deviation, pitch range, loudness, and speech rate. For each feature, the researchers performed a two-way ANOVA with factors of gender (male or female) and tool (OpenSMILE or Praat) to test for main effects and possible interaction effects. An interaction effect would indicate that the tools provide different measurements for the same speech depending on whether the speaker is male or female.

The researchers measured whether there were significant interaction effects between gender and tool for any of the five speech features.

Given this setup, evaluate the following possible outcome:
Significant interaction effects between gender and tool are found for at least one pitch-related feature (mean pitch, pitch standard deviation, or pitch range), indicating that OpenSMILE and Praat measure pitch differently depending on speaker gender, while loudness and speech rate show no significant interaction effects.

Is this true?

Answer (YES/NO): NO